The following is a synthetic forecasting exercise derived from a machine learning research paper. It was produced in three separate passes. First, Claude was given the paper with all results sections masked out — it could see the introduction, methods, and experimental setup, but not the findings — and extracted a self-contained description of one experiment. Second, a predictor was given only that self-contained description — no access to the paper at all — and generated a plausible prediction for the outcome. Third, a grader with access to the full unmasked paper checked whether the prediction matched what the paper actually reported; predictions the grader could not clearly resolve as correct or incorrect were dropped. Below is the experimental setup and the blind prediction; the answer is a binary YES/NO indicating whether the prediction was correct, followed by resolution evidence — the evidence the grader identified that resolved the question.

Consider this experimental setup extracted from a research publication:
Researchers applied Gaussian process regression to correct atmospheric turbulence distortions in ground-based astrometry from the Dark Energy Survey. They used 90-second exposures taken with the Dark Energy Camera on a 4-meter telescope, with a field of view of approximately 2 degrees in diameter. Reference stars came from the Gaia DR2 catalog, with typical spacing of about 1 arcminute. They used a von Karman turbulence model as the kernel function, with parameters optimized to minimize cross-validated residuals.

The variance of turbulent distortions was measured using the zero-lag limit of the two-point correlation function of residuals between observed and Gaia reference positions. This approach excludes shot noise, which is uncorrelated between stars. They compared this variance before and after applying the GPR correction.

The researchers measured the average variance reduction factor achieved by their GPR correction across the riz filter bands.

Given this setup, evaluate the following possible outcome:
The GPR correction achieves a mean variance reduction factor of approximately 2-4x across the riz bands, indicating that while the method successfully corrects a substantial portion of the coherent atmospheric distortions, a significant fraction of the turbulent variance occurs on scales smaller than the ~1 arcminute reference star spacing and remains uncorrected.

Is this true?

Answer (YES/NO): NO